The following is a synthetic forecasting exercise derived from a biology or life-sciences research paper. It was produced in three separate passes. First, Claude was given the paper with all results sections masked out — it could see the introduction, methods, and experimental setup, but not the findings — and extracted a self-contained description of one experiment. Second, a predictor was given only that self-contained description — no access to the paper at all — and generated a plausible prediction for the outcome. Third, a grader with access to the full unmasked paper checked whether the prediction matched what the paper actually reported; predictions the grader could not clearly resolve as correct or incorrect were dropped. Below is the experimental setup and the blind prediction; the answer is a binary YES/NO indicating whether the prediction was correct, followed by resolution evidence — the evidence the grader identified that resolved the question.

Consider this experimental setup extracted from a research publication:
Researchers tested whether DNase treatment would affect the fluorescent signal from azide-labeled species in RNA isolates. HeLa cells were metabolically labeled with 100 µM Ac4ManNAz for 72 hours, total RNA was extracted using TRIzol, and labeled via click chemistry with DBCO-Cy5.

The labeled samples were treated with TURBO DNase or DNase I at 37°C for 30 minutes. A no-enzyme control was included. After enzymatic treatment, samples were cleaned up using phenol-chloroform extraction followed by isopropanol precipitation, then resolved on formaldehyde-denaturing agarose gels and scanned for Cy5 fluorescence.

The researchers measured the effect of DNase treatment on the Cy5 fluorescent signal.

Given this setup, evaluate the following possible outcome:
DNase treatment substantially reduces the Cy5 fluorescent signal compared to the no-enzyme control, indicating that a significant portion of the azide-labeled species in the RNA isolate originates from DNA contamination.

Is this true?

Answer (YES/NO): NO